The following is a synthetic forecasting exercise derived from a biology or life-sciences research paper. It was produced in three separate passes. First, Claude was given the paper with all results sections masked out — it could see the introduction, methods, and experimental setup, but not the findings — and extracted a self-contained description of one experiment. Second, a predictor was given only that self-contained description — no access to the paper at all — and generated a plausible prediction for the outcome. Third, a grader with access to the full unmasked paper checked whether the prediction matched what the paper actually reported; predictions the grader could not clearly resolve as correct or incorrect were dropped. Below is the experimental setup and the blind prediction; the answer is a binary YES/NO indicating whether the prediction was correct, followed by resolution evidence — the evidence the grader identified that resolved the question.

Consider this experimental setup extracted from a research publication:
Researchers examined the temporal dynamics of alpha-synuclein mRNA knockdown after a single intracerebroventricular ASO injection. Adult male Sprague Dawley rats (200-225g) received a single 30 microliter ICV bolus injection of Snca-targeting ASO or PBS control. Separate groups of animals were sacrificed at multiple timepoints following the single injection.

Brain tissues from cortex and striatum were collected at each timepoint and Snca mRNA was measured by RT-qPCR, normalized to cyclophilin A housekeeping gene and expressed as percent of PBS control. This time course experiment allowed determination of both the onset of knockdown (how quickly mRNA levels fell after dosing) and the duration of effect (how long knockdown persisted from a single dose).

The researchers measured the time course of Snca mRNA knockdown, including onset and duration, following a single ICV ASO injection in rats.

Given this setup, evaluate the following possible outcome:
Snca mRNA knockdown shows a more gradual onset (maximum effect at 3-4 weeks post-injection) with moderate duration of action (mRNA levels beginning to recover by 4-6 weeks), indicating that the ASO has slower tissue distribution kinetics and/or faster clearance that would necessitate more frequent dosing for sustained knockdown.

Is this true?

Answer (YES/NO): NO